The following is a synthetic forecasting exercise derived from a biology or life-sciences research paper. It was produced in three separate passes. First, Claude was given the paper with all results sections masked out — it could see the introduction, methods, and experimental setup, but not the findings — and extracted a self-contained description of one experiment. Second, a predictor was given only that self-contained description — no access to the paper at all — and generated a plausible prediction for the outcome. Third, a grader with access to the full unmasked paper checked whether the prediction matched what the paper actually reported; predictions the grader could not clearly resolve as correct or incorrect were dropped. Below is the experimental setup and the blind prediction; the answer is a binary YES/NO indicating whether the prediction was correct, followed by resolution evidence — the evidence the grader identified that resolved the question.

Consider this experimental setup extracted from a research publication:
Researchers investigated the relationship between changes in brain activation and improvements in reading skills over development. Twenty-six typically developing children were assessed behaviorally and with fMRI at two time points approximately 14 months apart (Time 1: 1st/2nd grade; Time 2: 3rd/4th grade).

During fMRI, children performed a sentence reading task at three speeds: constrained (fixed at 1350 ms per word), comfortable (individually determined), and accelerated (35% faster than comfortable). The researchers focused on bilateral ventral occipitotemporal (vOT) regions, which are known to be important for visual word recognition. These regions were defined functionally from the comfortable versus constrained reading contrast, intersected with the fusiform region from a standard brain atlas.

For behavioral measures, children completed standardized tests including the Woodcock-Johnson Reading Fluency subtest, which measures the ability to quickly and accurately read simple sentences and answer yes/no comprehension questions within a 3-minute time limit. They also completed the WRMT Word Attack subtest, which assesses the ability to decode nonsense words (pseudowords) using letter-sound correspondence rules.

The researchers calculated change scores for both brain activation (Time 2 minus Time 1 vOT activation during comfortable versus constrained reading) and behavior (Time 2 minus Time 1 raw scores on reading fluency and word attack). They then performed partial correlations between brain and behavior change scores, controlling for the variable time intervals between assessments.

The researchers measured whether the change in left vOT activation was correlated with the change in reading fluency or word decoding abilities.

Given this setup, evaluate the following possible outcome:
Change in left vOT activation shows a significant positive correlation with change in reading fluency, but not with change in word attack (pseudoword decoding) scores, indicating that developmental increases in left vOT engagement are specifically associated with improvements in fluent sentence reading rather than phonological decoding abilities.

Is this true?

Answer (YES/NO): YES